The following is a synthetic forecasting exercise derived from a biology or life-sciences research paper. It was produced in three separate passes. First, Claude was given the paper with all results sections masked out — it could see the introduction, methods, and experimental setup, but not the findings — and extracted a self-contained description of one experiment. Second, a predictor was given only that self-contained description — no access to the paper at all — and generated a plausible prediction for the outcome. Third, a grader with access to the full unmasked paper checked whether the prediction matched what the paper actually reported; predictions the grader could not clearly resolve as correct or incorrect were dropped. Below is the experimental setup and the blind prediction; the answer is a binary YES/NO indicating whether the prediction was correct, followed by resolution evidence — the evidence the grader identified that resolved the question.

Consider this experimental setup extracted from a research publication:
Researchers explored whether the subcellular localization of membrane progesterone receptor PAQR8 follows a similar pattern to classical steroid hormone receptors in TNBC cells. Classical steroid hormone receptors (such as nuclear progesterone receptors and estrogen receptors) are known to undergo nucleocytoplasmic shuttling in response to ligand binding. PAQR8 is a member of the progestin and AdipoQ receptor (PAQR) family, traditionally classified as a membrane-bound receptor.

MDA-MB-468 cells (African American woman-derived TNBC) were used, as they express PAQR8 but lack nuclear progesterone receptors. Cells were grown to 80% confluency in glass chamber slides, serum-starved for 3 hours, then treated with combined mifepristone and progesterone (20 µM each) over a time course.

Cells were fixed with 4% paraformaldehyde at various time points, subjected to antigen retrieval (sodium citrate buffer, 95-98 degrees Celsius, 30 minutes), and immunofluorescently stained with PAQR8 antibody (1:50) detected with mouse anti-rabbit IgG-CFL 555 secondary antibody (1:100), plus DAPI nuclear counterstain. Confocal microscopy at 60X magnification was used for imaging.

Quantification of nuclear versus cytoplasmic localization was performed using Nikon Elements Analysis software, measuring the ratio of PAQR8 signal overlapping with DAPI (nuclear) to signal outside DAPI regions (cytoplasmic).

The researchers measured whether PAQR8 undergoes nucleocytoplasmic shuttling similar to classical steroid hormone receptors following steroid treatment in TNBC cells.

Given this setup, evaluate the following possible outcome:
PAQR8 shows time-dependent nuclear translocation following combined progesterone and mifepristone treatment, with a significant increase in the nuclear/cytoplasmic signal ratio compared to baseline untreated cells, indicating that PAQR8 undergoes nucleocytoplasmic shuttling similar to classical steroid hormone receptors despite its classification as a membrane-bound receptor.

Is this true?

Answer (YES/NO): YES